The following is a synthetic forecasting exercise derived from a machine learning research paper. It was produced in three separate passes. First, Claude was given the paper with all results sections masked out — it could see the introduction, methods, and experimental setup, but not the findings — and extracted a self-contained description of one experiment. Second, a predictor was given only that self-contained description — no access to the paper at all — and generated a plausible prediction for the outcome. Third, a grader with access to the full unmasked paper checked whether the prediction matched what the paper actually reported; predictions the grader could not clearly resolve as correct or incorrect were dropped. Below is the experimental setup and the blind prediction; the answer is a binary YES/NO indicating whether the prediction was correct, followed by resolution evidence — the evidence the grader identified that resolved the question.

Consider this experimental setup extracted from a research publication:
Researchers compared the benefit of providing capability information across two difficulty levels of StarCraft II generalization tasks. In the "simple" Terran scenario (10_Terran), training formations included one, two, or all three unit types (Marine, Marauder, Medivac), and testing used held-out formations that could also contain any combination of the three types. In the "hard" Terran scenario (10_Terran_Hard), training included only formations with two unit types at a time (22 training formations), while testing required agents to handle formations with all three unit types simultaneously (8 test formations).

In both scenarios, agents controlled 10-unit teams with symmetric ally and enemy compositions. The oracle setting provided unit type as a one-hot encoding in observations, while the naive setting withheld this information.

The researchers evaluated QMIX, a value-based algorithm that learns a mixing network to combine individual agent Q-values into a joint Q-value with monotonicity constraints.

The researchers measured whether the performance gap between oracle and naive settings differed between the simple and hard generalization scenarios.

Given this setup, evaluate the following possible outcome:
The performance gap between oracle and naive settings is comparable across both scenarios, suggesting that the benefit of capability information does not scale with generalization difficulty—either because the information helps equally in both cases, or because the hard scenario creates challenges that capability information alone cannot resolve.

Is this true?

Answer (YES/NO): NO